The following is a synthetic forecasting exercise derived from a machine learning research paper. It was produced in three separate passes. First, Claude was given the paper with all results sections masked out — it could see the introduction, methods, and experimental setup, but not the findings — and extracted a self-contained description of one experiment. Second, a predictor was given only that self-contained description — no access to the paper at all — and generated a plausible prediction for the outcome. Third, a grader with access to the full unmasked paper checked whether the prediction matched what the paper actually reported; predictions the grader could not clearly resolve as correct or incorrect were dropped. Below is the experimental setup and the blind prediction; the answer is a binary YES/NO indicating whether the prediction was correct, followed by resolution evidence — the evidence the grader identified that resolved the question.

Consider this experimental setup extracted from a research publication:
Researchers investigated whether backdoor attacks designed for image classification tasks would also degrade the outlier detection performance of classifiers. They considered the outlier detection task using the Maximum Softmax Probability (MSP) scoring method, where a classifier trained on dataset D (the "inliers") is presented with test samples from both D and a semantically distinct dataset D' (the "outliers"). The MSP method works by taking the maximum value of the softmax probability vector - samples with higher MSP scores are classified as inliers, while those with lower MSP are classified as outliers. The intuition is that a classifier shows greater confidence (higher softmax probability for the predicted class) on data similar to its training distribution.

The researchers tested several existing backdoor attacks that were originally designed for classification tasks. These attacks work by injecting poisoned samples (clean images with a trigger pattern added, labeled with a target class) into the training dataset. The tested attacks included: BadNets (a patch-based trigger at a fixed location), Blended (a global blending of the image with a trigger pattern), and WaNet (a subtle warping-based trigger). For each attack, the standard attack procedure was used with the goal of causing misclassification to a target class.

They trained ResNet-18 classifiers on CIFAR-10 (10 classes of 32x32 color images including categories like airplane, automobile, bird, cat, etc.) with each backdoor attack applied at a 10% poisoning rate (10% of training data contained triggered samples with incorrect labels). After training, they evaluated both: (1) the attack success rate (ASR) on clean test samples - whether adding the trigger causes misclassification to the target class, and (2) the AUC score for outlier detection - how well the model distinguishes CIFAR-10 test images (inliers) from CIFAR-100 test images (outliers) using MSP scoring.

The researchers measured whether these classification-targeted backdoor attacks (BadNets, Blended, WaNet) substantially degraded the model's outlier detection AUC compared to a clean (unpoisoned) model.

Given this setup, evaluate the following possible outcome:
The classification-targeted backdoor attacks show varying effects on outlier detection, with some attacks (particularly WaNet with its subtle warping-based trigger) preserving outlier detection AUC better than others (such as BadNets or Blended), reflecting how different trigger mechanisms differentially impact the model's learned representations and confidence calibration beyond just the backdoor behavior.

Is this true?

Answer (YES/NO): NO